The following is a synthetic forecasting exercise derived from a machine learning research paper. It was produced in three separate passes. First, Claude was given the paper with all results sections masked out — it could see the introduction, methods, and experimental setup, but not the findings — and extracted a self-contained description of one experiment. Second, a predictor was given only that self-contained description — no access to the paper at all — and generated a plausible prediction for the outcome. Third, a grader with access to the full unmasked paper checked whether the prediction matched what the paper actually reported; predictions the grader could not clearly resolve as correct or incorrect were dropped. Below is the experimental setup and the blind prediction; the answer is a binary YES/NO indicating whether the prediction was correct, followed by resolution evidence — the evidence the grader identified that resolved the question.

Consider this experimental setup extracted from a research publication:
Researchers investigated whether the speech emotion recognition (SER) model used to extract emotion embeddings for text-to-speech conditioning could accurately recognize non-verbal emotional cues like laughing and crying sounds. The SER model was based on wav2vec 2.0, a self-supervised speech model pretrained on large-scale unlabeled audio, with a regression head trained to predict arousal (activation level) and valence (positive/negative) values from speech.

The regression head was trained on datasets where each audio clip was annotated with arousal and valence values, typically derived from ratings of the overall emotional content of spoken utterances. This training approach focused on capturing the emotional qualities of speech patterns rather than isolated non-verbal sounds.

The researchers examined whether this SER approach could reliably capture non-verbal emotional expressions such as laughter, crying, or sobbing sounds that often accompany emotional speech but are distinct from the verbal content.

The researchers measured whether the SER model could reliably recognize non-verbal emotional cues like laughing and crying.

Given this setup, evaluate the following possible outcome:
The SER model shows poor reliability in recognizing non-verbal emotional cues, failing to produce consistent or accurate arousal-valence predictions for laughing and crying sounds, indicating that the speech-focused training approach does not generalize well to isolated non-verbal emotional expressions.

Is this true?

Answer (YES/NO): YES